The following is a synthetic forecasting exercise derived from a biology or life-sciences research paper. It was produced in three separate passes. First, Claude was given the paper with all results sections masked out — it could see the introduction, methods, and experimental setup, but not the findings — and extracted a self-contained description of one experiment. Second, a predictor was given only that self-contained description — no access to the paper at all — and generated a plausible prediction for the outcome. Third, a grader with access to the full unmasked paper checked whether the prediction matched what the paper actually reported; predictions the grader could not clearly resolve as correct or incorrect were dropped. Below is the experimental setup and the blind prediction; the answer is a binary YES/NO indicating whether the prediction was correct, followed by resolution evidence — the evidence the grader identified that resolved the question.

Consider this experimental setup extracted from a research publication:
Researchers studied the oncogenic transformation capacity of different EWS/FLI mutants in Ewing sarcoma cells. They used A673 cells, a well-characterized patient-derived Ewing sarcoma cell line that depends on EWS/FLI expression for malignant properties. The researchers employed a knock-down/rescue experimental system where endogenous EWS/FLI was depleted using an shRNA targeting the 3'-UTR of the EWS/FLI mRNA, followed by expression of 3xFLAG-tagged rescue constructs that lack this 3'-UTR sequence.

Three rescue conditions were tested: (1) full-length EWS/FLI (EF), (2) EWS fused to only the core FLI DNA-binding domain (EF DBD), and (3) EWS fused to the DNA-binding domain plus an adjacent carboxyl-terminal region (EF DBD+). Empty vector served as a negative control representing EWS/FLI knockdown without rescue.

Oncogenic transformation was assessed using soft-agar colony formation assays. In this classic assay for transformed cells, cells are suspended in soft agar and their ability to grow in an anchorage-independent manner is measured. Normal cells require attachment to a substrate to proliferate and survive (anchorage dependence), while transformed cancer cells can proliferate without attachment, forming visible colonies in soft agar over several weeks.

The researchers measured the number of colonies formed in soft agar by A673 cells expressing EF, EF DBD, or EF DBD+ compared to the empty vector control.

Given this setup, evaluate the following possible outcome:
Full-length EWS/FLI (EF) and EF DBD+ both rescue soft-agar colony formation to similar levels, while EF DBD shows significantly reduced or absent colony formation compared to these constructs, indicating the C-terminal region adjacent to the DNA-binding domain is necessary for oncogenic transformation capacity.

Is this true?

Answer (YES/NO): YES